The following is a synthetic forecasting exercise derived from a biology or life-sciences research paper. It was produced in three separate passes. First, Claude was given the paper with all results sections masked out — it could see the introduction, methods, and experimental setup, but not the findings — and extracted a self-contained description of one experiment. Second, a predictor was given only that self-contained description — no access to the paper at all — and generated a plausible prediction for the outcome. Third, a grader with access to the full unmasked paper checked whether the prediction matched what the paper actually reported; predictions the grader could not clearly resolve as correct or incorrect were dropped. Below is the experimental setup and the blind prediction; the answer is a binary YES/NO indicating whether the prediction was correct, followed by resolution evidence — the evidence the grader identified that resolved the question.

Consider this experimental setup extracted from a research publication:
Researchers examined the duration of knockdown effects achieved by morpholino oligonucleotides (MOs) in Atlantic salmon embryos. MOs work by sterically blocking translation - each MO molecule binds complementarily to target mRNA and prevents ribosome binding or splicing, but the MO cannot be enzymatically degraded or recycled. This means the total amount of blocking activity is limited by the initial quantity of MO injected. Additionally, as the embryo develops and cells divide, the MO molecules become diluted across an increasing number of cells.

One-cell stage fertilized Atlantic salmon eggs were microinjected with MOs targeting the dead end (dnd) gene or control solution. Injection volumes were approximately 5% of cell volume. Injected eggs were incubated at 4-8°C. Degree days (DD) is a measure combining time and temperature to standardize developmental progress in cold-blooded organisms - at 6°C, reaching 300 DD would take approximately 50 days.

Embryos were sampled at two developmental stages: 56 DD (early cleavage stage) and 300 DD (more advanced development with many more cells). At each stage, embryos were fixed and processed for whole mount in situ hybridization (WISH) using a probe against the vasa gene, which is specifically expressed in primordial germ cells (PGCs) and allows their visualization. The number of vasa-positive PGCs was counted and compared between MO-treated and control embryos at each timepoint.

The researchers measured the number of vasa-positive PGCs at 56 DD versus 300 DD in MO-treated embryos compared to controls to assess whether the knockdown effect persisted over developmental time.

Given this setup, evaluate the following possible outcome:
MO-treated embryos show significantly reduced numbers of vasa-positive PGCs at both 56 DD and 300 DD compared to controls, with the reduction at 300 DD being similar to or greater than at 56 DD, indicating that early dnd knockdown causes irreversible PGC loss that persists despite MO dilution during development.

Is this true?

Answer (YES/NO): NO